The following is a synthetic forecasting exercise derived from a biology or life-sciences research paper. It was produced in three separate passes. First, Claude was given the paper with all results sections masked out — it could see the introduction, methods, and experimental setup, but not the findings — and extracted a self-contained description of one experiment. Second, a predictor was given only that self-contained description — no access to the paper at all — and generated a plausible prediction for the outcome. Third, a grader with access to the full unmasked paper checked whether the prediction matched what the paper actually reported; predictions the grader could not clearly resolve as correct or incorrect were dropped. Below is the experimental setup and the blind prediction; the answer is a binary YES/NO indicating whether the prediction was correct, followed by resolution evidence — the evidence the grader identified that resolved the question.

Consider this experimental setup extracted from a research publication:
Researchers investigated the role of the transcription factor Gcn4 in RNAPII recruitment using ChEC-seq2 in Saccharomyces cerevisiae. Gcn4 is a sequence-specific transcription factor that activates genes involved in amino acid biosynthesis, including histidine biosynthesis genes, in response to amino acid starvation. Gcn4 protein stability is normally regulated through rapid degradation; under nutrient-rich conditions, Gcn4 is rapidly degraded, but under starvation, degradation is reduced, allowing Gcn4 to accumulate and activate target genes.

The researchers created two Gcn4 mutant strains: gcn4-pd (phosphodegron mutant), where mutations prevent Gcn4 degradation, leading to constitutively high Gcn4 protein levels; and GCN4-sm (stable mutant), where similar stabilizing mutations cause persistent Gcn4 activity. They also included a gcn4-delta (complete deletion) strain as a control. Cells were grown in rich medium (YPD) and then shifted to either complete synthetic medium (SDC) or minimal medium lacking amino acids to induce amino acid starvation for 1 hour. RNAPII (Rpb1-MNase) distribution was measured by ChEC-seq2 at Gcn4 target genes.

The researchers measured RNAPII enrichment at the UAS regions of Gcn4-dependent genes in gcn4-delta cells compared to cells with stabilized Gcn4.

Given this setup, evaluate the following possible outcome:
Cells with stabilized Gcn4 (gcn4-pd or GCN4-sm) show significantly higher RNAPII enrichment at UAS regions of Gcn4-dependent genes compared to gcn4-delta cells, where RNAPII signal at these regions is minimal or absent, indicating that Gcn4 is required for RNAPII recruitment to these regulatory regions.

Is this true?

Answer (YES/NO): YES